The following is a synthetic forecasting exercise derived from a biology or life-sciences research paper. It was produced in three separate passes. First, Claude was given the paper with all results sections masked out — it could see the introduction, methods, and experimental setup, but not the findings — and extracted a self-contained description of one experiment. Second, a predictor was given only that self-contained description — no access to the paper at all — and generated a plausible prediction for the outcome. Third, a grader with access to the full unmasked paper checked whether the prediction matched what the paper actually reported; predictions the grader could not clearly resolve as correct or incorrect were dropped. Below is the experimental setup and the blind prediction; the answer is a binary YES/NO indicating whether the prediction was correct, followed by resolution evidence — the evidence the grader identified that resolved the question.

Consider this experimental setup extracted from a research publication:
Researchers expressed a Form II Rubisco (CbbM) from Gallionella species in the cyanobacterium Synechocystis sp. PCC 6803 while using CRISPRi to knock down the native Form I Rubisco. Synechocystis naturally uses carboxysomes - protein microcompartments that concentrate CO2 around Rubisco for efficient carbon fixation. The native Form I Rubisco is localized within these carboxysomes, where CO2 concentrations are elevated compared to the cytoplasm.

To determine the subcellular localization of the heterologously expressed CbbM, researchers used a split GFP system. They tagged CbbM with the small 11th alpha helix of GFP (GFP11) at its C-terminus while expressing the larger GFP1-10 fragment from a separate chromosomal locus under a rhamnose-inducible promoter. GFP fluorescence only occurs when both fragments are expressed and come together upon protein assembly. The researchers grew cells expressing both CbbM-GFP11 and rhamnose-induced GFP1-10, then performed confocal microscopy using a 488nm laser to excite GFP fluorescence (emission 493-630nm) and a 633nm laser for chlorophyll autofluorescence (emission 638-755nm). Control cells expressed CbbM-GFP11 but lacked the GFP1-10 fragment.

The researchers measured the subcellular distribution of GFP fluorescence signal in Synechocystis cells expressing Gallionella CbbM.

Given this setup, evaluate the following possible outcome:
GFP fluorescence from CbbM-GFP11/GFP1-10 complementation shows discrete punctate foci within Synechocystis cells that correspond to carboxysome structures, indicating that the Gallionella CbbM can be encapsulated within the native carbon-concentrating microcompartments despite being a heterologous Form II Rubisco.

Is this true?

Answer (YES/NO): NO